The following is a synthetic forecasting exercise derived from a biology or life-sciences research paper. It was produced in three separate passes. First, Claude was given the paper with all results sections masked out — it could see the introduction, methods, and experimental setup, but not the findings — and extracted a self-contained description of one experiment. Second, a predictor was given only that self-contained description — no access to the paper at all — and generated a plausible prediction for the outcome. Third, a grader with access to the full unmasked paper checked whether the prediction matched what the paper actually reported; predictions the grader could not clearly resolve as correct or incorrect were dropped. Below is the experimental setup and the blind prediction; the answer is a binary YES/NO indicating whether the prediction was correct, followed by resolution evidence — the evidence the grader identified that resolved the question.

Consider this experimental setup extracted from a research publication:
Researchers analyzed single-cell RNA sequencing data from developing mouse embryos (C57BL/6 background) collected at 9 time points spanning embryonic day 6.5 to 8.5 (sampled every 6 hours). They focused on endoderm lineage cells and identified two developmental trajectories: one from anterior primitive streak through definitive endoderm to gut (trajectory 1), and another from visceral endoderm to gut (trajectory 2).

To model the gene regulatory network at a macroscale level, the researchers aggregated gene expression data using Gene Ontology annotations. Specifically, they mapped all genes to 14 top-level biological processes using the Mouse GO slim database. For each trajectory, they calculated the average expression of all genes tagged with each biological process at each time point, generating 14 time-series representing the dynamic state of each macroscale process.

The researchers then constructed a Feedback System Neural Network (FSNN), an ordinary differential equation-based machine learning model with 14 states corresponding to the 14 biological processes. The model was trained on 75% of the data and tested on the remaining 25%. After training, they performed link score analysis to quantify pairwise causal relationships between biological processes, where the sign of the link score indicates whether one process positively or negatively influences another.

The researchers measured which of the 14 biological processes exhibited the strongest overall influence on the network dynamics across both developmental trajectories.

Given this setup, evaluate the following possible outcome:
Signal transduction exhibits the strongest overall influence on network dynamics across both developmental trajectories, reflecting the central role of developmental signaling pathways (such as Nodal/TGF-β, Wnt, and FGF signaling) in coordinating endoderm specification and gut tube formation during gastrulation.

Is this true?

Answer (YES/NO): YES